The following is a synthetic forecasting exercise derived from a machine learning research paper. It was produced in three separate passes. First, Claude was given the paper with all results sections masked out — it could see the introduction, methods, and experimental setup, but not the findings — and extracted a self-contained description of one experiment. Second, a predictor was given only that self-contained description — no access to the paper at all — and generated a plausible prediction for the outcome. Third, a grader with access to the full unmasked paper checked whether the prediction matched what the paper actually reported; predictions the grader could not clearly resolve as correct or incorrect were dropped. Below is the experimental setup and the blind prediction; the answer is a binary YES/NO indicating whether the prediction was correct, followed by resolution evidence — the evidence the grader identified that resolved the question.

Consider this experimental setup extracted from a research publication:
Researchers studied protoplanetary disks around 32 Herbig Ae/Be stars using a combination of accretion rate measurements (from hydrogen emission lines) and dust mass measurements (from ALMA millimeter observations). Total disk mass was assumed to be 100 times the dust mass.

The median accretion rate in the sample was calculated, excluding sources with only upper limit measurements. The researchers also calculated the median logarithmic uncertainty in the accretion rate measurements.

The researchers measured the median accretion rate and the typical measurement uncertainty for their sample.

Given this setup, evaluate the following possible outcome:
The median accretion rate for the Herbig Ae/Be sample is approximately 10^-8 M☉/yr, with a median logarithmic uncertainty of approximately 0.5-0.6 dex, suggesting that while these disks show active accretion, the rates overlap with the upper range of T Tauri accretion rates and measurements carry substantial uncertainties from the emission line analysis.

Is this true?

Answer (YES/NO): NO